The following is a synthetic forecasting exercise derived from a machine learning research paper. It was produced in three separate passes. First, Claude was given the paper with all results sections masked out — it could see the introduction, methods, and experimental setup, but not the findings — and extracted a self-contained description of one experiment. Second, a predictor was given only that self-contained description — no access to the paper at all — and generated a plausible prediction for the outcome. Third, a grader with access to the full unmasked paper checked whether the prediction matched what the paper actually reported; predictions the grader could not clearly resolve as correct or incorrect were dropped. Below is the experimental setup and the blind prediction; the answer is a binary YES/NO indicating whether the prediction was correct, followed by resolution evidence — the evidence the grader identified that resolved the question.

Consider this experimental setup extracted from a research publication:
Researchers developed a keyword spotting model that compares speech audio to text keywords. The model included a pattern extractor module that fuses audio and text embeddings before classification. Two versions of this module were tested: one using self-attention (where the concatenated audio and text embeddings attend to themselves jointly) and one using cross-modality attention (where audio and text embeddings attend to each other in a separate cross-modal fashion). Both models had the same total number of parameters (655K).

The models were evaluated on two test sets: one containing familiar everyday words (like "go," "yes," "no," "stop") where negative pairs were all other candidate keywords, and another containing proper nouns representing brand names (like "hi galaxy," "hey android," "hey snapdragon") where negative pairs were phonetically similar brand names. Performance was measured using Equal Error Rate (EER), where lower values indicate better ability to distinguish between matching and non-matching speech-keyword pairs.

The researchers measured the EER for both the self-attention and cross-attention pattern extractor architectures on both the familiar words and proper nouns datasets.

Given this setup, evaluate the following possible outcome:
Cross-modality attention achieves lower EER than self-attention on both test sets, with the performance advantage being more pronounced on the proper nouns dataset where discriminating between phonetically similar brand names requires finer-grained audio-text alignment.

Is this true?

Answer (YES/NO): NO